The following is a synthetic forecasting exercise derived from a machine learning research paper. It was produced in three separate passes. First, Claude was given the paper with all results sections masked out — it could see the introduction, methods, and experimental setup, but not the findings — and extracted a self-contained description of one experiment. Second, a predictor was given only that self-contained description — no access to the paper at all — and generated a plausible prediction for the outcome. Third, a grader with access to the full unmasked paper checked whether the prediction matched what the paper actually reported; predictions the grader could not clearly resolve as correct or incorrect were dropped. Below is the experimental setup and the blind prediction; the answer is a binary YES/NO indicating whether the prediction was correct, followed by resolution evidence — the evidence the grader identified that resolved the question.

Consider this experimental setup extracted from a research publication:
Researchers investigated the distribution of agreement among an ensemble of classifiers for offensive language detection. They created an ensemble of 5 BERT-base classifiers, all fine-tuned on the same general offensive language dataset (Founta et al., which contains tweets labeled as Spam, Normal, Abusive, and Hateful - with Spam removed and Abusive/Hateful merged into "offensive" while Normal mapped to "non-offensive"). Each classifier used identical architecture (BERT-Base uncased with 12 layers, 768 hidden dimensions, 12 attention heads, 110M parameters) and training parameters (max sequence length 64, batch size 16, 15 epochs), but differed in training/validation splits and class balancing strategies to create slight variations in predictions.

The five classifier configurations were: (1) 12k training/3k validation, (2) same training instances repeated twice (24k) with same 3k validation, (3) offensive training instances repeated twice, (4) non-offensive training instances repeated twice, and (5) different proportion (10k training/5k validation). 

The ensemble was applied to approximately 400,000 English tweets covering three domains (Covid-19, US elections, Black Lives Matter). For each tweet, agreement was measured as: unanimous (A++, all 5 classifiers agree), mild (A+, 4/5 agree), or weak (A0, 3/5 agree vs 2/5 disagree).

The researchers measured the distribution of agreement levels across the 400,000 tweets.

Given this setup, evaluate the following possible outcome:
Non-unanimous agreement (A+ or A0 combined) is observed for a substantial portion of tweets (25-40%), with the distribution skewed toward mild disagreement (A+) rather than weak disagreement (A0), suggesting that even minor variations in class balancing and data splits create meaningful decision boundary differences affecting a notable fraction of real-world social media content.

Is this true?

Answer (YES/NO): NO